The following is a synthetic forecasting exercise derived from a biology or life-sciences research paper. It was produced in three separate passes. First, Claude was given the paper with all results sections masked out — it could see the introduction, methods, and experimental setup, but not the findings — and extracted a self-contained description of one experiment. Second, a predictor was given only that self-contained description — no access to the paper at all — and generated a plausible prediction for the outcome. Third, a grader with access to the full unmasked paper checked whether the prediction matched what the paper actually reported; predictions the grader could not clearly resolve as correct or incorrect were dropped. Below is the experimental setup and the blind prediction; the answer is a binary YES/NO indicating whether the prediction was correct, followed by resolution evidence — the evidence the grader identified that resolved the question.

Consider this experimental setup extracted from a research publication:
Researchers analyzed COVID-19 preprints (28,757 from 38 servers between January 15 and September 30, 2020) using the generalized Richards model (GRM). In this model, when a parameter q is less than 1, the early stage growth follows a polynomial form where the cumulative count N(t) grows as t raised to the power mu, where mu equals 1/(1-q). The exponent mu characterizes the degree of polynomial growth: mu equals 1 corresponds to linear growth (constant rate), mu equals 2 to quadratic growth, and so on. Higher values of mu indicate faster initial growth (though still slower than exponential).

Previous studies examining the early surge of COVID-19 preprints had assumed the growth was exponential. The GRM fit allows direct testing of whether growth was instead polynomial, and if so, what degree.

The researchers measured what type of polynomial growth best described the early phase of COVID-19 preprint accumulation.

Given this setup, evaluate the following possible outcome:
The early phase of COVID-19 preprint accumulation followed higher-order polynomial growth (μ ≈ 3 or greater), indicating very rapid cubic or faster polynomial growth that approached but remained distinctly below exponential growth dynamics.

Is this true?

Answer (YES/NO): YES